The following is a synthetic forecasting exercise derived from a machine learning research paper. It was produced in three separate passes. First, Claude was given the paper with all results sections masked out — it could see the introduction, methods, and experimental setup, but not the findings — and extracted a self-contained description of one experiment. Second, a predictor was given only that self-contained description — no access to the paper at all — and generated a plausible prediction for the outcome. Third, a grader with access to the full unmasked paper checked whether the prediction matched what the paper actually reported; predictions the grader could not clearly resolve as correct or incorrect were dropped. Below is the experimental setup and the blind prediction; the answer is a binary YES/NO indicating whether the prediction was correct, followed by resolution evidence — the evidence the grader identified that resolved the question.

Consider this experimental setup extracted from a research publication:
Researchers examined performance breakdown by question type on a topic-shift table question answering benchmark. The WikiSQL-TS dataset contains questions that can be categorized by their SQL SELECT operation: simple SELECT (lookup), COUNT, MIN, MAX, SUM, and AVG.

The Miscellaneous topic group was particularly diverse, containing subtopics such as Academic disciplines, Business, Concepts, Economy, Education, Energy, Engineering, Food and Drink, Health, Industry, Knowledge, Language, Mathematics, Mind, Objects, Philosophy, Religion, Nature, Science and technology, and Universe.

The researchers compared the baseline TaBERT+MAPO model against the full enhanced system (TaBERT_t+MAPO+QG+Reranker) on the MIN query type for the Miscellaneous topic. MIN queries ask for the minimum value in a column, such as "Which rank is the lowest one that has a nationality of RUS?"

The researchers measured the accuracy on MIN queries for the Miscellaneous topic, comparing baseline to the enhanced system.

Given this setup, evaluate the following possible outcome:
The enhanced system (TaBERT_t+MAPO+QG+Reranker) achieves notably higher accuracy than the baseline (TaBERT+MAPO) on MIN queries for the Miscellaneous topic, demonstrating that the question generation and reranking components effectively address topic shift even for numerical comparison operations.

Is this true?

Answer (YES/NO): YES